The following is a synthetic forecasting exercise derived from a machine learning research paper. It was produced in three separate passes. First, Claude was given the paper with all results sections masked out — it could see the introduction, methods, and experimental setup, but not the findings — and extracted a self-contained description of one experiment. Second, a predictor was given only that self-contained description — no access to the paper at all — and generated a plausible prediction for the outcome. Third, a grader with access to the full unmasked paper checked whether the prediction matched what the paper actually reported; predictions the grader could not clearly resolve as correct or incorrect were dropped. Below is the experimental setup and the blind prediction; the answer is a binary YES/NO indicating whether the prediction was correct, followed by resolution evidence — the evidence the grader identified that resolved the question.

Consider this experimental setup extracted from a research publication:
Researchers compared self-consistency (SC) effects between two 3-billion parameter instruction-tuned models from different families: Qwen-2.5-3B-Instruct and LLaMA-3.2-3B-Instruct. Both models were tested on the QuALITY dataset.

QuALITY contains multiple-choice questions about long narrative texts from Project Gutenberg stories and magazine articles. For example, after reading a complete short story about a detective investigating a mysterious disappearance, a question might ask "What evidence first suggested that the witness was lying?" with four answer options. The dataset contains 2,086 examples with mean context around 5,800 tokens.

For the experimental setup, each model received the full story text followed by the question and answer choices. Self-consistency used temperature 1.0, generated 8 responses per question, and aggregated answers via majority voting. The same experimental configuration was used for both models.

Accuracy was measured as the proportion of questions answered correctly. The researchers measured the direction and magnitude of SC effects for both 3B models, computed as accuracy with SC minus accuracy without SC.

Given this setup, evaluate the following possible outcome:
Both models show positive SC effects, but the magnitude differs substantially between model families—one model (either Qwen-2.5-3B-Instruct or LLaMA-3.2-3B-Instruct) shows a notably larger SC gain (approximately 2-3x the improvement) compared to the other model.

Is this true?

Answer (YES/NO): NO